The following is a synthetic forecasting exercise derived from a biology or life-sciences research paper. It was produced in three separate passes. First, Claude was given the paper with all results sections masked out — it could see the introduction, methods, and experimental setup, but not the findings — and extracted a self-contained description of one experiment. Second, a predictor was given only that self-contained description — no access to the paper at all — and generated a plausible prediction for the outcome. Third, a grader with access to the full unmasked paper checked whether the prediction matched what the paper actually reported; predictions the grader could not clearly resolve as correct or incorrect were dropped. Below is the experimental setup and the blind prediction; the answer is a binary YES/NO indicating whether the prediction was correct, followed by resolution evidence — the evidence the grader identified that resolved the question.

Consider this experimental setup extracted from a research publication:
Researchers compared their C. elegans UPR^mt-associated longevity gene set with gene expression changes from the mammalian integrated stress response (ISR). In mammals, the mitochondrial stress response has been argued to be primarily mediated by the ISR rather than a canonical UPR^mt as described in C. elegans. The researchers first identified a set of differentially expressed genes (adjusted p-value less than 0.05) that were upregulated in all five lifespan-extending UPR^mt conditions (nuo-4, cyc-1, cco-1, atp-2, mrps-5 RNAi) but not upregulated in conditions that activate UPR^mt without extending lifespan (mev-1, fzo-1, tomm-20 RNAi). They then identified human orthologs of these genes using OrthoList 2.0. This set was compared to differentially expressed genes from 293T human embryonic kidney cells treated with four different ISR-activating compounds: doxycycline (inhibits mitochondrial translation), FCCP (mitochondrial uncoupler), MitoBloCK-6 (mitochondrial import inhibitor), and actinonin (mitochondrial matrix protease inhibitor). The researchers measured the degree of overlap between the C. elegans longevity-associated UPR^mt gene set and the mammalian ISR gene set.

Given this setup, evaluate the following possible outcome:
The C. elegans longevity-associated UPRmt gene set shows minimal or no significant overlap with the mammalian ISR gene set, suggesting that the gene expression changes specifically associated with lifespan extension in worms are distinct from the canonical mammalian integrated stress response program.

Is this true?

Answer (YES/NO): YES